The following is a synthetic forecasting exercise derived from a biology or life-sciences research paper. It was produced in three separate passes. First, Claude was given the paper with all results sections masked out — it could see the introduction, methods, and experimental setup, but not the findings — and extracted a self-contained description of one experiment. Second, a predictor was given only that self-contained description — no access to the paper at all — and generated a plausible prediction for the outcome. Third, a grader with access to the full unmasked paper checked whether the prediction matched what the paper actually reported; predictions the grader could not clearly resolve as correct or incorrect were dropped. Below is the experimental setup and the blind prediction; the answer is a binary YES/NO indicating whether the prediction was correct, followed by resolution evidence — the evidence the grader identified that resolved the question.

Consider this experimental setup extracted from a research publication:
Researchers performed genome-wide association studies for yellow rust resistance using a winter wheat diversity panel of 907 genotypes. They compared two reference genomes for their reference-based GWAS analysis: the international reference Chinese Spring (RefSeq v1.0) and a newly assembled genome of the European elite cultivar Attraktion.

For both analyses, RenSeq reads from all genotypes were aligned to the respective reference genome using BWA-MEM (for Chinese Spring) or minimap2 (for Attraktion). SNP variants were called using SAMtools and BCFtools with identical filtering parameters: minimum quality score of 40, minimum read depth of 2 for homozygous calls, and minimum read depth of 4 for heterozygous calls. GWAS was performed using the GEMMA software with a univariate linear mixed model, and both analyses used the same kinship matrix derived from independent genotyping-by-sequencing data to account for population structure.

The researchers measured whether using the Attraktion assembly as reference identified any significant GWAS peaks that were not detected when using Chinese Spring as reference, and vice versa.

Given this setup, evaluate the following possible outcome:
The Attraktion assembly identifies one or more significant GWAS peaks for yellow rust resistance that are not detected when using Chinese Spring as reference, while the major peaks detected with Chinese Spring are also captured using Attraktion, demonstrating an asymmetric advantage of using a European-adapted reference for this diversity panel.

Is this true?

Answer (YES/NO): NO